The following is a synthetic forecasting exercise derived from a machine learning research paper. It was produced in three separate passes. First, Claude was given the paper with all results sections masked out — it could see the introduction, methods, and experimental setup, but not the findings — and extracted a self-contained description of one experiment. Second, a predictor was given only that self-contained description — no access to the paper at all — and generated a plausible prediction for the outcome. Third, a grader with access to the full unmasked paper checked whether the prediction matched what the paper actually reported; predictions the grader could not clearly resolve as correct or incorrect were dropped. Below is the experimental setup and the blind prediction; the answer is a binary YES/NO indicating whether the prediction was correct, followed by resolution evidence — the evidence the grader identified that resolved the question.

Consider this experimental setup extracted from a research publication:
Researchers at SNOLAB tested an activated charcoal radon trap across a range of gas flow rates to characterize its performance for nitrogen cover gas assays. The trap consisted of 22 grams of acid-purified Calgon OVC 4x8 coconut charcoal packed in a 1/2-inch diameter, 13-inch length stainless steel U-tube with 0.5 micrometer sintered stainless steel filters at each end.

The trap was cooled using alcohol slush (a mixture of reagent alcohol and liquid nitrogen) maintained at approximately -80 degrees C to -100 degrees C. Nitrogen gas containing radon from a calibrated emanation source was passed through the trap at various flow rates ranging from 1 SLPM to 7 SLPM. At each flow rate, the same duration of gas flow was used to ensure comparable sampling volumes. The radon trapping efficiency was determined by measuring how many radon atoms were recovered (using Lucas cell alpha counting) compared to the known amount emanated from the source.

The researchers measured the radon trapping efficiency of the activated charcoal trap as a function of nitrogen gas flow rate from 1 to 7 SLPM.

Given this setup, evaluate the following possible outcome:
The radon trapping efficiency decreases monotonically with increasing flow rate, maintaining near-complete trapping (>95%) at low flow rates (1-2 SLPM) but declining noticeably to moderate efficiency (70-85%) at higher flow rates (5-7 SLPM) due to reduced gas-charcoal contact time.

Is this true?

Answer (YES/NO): NO